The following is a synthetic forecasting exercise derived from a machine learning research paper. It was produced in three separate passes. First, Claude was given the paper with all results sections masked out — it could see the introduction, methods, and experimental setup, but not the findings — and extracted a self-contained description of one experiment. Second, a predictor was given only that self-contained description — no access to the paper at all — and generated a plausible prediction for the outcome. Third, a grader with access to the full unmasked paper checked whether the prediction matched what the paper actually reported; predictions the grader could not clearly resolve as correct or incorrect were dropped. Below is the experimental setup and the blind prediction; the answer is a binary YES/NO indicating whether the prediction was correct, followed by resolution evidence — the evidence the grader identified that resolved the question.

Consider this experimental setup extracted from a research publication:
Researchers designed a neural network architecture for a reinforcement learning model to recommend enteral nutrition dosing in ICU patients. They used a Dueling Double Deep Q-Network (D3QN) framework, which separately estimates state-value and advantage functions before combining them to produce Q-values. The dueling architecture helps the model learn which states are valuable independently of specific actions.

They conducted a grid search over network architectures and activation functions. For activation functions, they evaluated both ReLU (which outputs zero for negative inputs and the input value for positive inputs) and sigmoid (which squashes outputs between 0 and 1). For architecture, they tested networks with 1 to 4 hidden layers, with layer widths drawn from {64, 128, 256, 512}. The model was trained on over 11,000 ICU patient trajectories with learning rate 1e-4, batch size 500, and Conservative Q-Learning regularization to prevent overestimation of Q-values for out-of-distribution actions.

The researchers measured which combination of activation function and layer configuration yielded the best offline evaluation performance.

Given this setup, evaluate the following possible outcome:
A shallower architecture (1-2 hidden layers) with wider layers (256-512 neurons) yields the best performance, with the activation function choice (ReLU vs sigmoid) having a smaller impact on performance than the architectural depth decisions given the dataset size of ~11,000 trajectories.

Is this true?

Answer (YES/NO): NO